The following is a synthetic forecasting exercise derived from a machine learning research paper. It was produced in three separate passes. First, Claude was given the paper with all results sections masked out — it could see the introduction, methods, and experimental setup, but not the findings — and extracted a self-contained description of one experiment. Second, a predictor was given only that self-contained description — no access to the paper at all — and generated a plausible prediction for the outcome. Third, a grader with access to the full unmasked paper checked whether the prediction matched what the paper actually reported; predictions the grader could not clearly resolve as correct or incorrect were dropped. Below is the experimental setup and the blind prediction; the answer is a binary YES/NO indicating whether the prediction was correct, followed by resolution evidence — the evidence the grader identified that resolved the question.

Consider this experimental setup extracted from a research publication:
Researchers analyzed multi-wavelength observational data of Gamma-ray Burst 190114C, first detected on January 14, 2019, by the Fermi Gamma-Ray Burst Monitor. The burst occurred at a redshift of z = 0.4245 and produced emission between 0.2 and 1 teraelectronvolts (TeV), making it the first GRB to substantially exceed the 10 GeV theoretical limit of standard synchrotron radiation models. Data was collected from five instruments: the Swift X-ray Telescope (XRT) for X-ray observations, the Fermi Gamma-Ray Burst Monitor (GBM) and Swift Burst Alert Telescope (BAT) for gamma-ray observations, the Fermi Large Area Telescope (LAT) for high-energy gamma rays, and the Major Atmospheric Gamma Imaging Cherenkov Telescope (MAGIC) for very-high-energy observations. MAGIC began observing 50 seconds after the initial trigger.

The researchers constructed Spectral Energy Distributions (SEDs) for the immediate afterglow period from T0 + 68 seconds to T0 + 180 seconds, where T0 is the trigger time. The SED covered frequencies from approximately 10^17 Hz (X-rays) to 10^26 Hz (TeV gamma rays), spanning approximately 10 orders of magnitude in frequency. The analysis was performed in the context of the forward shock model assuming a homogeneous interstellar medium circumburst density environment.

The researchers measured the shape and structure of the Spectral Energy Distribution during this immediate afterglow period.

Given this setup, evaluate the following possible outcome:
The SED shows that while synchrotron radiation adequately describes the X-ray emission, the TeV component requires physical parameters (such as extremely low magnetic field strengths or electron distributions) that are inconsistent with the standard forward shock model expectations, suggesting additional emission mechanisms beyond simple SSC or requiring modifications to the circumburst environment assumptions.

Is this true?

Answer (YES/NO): NO